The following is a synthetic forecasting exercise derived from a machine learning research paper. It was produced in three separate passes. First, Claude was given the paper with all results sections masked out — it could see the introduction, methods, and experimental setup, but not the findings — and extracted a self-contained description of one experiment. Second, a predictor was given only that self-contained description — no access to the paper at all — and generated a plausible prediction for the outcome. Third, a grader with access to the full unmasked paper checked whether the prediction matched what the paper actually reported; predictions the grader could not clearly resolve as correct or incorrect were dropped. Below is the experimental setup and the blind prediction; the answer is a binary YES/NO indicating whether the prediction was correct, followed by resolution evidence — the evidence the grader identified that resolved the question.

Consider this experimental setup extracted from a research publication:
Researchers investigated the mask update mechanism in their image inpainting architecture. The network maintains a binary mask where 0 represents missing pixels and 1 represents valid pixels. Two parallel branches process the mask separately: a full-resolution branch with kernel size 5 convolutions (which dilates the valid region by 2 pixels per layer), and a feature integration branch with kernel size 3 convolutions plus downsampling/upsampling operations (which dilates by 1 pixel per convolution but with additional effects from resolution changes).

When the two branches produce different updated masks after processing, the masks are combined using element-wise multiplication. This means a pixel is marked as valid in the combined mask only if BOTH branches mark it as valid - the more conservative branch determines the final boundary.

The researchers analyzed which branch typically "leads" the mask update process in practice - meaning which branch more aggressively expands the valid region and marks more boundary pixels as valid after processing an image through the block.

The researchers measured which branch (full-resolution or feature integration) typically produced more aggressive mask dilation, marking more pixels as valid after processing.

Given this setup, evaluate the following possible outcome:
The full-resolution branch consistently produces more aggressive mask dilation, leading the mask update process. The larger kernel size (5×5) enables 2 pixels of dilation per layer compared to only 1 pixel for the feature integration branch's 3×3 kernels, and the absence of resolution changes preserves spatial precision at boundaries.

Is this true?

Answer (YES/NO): NO